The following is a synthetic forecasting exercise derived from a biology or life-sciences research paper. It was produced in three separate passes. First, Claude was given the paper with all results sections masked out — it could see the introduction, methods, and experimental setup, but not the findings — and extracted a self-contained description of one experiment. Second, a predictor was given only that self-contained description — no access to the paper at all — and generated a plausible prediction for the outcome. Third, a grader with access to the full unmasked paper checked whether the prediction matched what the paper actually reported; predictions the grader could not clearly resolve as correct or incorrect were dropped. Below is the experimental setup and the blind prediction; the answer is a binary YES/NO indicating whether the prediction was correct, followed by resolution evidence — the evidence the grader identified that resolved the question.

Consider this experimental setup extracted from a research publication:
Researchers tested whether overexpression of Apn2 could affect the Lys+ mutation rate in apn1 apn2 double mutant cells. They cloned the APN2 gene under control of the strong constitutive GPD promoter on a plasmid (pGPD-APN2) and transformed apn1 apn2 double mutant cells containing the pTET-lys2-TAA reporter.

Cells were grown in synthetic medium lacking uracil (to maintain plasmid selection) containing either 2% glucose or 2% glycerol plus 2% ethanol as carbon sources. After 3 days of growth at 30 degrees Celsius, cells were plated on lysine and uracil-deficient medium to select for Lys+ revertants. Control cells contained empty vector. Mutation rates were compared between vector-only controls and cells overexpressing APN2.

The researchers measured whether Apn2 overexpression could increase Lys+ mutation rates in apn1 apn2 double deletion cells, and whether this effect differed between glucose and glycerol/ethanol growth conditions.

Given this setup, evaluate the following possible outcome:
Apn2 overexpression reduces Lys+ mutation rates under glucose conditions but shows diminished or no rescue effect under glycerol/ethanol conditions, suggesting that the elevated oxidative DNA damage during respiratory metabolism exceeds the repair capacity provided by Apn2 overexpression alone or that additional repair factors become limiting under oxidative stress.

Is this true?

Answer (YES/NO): NO